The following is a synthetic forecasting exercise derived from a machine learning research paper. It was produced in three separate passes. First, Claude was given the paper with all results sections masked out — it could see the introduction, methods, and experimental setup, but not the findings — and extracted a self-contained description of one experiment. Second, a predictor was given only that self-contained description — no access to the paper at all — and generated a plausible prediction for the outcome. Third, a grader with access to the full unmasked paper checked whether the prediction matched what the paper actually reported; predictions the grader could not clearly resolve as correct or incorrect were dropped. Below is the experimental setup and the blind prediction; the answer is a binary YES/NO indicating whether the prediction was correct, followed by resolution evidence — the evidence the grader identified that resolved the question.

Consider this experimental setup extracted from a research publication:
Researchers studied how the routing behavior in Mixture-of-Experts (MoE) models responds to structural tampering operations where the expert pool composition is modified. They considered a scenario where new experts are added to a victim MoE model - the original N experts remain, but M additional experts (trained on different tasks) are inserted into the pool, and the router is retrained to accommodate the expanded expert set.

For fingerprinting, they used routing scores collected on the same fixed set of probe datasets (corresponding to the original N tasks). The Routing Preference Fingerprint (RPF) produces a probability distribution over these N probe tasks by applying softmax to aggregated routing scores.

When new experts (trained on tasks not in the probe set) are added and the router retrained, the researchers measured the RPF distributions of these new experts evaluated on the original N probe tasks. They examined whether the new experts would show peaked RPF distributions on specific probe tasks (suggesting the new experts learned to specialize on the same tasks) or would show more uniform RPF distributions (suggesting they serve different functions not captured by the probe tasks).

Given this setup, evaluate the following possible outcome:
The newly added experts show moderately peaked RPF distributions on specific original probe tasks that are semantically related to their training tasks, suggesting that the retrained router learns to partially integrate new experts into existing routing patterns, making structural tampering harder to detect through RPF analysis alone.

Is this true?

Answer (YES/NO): NO